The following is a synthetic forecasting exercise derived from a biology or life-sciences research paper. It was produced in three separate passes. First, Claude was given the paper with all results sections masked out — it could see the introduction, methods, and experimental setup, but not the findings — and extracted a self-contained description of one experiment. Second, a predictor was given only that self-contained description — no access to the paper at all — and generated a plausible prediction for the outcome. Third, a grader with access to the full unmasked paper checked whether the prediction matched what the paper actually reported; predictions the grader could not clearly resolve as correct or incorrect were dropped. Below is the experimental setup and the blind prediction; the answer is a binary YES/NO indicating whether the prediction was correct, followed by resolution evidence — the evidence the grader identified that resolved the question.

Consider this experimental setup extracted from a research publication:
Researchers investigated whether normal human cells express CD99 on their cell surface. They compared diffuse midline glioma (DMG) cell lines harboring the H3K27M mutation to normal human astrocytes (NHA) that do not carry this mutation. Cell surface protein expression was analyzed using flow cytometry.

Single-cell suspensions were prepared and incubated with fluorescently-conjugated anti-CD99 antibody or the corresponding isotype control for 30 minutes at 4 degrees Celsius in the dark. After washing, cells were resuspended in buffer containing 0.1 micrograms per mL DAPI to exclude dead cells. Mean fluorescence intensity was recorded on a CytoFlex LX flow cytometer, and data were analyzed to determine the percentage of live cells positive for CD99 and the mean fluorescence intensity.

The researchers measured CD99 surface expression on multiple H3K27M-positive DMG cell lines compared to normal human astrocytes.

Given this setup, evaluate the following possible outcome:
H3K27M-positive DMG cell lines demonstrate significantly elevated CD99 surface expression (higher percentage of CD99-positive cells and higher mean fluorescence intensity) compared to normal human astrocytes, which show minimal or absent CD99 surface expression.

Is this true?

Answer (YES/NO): YES